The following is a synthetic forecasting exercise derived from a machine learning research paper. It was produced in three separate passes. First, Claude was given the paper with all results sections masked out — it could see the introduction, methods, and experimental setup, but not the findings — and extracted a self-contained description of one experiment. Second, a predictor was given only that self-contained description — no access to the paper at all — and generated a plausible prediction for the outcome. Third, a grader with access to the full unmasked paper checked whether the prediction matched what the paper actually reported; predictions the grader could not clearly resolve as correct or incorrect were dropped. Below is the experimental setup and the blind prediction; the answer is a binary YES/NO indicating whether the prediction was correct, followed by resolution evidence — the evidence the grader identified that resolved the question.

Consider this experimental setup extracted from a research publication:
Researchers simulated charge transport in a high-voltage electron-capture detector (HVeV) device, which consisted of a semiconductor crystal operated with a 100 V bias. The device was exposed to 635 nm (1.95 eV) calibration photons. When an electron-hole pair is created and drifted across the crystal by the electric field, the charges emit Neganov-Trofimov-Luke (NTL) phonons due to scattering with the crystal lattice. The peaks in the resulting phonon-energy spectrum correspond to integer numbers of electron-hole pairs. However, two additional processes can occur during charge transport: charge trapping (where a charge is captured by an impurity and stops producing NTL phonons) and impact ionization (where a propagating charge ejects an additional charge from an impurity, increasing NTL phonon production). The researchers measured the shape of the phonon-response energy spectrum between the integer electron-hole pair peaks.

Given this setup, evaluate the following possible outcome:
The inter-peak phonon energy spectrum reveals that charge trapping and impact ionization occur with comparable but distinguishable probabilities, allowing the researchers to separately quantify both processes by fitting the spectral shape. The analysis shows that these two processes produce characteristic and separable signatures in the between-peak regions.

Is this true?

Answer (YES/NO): NO